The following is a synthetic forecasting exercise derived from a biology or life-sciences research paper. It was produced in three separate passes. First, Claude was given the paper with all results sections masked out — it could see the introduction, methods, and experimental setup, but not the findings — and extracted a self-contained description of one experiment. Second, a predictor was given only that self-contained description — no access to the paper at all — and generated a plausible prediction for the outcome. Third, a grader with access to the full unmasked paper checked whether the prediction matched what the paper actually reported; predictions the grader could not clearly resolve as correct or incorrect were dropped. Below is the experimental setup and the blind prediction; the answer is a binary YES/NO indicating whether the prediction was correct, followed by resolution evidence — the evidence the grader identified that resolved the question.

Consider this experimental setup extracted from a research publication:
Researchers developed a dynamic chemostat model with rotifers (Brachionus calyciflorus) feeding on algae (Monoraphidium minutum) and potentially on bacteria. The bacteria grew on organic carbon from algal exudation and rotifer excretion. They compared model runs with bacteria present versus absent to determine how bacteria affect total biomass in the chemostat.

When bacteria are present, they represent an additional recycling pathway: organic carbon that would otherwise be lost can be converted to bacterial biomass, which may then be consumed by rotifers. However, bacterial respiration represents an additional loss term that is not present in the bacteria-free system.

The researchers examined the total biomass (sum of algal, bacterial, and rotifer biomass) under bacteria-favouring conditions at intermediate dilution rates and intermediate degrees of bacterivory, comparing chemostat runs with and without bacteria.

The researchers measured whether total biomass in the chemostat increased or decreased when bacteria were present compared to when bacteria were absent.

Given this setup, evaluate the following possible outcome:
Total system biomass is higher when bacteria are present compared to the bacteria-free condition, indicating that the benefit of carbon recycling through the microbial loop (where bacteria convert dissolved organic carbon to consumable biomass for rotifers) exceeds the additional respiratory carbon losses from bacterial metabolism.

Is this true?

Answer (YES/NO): NO